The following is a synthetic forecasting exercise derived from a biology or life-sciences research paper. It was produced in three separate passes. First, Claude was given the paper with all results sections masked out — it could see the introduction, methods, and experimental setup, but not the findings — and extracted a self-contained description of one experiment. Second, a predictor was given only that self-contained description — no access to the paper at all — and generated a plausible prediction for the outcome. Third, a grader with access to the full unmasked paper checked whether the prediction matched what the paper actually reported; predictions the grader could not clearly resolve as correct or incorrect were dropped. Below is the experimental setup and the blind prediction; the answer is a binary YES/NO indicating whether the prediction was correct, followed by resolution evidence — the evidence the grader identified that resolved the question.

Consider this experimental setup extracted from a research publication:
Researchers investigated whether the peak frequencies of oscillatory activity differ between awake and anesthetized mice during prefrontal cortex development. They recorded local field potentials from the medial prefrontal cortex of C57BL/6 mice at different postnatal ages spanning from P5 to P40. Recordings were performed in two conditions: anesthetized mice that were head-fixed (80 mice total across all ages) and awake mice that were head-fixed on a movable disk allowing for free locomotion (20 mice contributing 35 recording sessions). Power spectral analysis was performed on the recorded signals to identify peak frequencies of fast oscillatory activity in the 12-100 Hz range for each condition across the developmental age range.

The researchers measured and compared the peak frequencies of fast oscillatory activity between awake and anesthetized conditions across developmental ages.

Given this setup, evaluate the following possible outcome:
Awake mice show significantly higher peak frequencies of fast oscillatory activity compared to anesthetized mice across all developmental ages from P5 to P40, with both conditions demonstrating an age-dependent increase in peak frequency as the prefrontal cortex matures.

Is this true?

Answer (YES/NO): NO